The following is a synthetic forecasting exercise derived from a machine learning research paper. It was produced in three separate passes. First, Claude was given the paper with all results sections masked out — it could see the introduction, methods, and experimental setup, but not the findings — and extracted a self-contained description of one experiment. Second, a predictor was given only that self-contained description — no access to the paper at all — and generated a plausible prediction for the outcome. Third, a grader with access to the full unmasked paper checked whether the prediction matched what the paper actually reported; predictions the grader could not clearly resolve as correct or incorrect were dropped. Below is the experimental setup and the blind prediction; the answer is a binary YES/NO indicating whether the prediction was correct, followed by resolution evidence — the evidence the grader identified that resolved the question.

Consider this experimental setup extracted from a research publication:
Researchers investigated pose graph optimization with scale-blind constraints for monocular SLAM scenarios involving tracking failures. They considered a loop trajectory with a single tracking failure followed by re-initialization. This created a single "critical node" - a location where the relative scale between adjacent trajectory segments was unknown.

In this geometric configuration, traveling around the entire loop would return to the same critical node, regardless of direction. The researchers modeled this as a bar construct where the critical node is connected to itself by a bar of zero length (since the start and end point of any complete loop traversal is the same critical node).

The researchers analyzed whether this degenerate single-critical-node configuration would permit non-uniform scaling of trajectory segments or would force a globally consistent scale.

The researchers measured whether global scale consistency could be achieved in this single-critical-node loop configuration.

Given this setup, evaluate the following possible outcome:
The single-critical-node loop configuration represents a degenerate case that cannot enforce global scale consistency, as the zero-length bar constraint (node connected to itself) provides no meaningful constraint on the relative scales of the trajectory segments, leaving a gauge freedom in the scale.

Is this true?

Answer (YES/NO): NO